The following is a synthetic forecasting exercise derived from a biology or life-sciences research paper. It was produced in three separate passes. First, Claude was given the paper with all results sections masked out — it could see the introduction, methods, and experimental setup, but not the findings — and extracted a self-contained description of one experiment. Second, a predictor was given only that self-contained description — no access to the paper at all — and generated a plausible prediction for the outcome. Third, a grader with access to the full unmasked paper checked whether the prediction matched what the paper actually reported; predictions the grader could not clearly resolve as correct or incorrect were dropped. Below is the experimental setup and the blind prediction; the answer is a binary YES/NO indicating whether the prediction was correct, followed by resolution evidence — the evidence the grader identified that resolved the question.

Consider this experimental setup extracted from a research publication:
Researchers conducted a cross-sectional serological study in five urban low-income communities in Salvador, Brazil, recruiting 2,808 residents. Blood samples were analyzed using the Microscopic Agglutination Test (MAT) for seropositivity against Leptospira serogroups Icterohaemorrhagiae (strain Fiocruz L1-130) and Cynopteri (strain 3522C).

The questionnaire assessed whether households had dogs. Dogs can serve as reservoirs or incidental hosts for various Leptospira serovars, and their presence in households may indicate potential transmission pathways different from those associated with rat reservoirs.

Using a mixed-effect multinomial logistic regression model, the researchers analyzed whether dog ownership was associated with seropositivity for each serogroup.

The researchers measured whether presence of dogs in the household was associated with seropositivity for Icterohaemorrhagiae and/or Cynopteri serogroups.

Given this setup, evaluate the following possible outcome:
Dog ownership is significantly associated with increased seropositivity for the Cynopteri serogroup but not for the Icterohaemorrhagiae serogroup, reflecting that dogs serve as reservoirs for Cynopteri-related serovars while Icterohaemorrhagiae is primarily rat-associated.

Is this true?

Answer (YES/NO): NO